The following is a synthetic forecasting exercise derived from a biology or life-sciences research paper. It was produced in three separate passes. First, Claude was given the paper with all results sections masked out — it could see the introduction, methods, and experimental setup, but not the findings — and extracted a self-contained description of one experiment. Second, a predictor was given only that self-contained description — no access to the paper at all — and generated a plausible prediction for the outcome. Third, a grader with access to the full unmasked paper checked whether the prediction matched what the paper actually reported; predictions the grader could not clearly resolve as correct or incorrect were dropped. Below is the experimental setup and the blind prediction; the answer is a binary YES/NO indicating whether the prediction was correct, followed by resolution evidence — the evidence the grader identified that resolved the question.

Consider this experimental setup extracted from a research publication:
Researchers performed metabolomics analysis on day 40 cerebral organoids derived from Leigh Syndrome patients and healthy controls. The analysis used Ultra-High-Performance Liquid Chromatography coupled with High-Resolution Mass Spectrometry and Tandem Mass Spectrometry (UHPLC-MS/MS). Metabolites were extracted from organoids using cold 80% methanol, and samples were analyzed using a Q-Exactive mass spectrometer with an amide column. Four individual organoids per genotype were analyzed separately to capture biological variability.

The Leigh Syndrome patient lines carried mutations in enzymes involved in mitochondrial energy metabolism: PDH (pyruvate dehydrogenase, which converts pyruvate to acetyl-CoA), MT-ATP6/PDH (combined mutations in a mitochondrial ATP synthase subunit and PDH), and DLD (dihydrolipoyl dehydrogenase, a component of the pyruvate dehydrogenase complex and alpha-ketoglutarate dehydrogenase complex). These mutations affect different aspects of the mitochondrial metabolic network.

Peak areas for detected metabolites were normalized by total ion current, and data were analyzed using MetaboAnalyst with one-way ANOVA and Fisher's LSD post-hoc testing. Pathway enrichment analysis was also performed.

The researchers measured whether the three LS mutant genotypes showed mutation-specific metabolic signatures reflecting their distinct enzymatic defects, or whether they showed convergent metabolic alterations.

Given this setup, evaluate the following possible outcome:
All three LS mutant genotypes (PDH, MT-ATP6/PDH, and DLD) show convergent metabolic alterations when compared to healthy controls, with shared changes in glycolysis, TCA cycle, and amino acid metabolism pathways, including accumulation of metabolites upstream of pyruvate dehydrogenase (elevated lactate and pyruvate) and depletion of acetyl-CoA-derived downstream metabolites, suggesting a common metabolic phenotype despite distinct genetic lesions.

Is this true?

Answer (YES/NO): NO